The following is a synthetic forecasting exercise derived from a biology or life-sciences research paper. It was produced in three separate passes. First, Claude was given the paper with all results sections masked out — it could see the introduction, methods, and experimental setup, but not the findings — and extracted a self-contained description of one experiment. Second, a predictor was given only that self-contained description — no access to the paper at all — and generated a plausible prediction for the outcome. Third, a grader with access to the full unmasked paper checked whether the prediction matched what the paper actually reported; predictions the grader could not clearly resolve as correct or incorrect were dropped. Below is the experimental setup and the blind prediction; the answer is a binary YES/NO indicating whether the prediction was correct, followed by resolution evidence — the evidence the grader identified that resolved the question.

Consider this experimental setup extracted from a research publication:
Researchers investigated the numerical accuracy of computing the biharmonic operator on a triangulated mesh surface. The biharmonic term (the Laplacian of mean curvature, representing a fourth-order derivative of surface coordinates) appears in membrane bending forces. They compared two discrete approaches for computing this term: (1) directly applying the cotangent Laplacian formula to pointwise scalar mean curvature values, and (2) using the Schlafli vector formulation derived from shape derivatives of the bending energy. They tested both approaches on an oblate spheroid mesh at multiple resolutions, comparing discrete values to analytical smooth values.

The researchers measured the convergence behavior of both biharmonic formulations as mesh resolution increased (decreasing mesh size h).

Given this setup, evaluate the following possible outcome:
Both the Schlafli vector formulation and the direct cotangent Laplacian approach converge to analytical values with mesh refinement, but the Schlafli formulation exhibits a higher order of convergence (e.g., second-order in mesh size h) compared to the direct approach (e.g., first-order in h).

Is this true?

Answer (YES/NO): NO